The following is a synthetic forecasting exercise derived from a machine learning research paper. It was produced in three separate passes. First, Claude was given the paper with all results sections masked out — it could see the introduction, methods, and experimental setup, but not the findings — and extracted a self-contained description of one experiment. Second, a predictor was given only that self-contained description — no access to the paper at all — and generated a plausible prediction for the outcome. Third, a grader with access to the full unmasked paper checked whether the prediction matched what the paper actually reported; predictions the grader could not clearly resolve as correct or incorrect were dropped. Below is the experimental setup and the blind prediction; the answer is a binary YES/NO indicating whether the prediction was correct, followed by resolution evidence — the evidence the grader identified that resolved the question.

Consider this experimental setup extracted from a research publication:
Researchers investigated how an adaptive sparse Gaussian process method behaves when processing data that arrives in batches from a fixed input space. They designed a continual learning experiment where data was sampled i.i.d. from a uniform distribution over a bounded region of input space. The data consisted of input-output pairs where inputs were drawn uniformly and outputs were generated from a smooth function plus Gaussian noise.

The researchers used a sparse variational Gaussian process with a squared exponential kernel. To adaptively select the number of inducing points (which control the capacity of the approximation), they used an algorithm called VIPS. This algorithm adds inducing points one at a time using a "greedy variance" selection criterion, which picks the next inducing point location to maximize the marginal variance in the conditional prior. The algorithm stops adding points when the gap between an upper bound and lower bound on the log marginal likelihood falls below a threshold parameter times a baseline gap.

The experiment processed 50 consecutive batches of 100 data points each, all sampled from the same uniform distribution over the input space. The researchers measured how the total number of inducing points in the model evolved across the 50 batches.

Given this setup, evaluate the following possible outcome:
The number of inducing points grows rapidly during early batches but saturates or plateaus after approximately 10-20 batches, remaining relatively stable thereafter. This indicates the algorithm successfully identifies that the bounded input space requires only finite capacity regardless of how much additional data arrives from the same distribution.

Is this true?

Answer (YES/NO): YES